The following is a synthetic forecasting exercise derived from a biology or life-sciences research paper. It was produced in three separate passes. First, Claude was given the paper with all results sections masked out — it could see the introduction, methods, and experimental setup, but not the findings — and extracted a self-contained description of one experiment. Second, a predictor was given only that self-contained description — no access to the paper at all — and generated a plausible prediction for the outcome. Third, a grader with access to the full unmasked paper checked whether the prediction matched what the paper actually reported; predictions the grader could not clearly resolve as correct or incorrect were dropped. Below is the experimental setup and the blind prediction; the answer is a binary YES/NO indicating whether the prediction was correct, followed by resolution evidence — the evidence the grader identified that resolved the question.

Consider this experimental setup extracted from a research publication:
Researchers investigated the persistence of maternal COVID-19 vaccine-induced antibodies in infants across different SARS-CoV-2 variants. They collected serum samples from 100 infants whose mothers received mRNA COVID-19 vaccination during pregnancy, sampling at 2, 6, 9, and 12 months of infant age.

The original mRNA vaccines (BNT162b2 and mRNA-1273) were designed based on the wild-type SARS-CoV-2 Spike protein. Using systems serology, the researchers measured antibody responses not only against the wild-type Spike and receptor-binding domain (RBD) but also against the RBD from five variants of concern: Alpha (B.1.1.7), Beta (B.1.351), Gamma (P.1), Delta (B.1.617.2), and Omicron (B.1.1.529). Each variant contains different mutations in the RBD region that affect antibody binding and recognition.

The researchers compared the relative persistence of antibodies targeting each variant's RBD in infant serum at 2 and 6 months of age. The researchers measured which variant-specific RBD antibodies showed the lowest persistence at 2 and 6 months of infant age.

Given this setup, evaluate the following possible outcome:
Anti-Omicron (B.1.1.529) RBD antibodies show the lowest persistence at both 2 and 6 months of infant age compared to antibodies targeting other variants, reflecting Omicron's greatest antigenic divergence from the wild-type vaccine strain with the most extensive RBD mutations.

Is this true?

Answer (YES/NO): YES